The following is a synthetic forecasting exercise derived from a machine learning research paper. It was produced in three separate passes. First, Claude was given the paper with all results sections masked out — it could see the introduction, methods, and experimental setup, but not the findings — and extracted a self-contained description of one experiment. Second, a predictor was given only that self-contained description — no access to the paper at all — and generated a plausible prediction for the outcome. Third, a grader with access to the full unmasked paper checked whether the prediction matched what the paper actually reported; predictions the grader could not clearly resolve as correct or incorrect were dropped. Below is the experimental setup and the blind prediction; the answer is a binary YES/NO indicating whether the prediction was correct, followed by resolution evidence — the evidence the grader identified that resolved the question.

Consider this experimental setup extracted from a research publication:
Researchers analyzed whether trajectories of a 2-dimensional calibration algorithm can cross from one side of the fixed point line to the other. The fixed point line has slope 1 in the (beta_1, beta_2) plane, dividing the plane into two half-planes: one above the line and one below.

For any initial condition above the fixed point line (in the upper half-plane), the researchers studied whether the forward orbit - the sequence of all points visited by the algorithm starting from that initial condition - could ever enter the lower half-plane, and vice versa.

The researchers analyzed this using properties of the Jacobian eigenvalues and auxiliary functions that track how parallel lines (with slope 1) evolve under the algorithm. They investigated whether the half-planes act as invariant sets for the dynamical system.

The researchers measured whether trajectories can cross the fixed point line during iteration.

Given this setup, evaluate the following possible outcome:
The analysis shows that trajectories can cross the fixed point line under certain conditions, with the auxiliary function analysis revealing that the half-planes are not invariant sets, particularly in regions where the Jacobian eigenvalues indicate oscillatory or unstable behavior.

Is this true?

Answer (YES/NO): NO